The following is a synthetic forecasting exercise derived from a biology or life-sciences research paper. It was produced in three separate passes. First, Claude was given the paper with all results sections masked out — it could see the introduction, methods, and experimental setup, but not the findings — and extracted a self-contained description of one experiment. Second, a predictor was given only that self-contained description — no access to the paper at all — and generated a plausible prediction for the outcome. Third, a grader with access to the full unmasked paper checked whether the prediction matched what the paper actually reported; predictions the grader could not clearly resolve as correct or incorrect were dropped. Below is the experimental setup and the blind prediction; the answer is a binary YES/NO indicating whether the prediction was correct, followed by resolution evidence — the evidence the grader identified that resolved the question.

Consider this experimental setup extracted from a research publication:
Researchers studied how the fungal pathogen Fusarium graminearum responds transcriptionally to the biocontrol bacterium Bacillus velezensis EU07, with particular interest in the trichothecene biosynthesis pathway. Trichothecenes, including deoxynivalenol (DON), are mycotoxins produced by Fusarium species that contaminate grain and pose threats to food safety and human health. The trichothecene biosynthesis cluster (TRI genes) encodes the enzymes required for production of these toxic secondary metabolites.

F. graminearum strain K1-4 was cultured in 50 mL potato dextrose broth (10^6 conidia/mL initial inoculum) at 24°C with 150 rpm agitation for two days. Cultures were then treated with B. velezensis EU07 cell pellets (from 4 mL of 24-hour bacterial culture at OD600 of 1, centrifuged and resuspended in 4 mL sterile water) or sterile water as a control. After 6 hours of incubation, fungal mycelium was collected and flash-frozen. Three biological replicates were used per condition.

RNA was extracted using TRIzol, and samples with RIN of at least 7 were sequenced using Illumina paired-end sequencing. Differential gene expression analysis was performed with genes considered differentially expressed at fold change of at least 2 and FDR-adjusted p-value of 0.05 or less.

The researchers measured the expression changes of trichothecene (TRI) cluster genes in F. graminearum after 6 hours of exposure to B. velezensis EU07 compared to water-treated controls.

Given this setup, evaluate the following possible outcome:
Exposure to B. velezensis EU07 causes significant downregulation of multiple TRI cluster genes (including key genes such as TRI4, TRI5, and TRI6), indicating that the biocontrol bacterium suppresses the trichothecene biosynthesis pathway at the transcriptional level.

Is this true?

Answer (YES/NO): YES